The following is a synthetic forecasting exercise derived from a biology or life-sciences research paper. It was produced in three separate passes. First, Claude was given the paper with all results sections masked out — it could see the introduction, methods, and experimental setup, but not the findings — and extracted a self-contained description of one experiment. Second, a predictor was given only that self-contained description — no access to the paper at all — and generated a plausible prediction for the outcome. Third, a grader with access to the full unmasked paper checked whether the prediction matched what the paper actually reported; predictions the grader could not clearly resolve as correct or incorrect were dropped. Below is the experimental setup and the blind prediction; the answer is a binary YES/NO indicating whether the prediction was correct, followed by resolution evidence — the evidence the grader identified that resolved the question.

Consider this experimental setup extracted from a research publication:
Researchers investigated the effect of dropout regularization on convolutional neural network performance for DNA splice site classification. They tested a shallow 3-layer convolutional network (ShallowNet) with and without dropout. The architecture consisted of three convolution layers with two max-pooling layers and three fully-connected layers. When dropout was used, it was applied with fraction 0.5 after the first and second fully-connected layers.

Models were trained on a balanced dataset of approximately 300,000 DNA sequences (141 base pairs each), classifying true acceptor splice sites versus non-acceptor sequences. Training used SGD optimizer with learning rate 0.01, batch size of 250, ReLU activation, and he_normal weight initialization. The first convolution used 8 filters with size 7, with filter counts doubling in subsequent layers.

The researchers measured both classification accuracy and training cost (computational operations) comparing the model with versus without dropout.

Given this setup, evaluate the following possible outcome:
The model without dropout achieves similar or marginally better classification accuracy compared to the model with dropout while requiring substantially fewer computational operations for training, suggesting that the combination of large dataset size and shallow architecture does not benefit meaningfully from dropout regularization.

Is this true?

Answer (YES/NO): NO